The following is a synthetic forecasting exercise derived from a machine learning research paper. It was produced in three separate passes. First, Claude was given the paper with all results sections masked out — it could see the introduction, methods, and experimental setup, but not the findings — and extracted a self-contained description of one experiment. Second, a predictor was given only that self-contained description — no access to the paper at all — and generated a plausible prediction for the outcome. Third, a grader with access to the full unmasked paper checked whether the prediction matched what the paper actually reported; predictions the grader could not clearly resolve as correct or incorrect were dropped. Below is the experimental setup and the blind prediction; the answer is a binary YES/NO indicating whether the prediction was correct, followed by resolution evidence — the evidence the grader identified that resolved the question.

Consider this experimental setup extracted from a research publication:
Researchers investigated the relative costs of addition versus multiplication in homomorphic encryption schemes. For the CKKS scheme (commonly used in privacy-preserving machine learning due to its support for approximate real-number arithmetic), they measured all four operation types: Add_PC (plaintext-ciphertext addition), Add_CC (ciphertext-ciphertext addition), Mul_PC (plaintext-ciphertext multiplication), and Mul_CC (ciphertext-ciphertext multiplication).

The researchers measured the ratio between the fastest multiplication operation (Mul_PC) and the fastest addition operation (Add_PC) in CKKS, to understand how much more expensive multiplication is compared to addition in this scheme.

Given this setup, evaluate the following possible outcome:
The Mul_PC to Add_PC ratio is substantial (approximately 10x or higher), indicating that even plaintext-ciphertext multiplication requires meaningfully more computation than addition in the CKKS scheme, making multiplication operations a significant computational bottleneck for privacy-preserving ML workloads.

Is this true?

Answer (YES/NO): NO